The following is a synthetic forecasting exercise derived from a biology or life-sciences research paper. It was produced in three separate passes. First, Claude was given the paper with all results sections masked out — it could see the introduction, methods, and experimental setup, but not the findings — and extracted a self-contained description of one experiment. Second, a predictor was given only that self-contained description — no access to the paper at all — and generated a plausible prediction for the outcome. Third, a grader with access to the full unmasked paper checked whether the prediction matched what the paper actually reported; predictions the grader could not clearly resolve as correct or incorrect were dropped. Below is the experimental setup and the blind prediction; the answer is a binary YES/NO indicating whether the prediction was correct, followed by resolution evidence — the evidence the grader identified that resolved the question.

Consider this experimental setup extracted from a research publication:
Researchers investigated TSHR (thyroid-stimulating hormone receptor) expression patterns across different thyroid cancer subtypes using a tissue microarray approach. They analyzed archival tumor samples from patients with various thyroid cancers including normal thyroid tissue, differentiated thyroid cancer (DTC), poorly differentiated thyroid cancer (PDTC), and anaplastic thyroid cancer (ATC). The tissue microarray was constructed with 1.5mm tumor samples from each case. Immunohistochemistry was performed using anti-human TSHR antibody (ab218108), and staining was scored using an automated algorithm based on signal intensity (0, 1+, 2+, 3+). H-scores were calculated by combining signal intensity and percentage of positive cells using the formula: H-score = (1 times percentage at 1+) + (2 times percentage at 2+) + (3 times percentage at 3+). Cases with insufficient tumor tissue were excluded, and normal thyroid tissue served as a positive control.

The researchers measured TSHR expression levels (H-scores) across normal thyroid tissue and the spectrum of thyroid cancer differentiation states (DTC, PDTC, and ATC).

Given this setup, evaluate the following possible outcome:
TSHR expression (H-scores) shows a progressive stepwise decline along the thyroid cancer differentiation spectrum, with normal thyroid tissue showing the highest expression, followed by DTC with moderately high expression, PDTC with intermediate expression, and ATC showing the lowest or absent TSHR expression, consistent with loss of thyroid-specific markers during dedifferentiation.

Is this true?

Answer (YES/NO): NO